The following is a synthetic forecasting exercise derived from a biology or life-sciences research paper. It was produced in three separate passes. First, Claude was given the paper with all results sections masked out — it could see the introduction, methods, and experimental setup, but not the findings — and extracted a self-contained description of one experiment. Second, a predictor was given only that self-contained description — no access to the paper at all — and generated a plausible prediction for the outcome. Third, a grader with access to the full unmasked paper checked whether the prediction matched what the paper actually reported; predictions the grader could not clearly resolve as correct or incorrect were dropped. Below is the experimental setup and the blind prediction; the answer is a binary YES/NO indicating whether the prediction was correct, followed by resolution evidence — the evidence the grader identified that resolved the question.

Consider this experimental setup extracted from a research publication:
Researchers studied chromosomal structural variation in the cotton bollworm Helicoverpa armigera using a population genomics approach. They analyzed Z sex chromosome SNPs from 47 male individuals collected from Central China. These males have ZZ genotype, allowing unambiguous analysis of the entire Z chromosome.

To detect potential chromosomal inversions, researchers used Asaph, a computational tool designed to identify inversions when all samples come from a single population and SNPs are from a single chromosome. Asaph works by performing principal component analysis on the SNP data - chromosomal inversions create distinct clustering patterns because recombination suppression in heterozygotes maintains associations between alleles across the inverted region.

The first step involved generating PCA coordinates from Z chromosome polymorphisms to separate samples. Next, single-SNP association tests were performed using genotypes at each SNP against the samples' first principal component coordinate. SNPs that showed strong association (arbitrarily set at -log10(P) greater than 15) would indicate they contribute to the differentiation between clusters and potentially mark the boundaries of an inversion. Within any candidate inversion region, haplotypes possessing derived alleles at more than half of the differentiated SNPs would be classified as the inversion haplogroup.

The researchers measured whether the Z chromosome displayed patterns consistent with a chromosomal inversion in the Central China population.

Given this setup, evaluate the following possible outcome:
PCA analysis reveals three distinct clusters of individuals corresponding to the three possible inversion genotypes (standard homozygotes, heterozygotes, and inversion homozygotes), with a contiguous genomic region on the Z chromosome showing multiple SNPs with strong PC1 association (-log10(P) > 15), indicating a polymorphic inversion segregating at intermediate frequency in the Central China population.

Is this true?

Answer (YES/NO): NO